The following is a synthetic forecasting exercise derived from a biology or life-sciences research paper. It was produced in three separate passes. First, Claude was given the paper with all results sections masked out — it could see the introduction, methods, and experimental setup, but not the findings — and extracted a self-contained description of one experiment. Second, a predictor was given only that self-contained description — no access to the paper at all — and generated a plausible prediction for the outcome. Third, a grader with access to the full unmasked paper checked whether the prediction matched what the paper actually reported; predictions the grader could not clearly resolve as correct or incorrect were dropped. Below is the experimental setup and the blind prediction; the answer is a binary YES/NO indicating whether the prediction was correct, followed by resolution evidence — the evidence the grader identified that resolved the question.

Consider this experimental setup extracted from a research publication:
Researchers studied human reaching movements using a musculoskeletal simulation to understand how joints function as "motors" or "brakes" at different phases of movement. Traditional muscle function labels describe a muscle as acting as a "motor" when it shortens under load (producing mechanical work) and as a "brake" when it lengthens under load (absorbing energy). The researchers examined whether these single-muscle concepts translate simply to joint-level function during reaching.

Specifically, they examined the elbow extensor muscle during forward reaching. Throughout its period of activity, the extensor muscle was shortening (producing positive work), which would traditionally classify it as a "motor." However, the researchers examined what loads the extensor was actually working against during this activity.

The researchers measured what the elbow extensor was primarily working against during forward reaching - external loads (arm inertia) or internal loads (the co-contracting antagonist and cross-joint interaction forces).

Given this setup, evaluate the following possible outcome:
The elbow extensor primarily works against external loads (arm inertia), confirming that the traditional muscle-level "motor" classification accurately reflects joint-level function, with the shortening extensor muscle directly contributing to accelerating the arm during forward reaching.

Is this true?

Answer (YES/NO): NO